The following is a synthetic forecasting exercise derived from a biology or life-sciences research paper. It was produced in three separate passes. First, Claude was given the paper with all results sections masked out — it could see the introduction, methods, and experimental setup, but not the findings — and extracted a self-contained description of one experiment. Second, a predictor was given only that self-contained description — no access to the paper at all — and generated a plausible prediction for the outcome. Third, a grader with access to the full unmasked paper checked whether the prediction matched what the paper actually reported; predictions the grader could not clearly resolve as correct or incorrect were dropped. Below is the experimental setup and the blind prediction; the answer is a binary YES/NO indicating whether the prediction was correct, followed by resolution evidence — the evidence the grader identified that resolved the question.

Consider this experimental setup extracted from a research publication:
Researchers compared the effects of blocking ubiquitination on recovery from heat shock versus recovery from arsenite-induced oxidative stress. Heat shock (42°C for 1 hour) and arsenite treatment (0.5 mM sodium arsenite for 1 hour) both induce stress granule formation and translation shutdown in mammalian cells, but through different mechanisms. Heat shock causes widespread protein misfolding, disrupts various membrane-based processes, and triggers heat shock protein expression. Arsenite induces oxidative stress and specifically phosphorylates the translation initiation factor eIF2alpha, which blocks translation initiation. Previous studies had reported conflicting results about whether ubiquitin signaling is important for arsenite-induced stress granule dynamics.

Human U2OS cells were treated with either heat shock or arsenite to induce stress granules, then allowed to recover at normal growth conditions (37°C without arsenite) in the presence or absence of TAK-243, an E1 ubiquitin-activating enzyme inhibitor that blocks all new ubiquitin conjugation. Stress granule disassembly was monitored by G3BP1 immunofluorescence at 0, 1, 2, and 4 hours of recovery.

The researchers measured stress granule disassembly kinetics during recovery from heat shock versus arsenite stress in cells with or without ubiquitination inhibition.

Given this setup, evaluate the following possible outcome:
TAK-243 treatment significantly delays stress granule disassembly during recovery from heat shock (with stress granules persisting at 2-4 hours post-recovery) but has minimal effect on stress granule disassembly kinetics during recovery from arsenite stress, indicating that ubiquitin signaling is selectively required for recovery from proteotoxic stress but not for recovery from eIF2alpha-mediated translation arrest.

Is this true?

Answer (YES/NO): YES